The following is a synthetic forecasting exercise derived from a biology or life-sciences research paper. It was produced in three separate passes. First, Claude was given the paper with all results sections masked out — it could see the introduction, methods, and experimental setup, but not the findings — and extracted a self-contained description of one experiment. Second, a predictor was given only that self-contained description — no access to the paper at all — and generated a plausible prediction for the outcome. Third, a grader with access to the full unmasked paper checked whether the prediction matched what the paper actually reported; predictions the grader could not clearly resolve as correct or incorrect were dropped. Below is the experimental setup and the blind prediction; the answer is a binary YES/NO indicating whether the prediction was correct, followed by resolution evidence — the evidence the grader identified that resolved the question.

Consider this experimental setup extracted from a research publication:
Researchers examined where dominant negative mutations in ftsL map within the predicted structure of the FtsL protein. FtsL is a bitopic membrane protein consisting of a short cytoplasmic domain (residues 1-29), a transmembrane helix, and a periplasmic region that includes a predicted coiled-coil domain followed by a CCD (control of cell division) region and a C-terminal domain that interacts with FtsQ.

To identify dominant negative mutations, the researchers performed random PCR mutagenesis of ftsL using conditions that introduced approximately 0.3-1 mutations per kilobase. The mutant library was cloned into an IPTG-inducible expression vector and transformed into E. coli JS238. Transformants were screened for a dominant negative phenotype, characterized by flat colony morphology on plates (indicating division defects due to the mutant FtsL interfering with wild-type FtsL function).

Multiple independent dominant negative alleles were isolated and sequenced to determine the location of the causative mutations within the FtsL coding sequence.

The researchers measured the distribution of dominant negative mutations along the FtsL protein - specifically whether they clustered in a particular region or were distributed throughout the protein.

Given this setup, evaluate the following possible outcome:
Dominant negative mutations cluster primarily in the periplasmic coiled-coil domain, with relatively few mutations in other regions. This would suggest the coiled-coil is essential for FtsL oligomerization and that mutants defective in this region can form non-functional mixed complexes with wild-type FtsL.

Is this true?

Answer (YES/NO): NO